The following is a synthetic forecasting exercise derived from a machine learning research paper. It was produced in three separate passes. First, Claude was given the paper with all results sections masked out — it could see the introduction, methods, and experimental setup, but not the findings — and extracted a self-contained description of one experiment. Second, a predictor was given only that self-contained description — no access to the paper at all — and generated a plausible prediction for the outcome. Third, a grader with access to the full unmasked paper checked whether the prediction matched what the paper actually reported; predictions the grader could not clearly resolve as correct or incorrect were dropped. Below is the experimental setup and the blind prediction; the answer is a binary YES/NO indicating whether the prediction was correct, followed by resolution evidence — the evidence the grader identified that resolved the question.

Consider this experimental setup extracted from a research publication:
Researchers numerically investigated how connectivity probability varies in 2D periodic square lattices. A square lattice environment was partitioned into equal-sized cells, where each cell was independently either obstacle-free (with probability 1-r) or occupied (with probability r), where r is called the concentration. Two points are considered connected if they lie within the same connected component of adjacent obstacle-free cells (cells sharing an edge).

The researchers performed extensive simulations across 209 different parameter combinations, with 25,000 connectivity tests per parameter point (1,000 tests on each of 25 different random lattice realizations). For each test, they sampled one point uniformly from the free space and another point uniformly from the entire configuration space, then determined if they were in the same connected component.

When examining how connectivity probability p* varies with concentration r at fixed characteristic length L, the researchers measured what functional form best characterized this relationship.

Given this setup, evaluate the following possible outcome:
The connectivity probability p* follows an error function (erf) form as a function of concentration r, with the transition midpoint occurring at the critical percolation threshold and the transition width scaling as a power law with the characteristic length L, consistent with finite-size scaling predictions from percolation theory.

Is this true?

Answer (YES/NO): NO